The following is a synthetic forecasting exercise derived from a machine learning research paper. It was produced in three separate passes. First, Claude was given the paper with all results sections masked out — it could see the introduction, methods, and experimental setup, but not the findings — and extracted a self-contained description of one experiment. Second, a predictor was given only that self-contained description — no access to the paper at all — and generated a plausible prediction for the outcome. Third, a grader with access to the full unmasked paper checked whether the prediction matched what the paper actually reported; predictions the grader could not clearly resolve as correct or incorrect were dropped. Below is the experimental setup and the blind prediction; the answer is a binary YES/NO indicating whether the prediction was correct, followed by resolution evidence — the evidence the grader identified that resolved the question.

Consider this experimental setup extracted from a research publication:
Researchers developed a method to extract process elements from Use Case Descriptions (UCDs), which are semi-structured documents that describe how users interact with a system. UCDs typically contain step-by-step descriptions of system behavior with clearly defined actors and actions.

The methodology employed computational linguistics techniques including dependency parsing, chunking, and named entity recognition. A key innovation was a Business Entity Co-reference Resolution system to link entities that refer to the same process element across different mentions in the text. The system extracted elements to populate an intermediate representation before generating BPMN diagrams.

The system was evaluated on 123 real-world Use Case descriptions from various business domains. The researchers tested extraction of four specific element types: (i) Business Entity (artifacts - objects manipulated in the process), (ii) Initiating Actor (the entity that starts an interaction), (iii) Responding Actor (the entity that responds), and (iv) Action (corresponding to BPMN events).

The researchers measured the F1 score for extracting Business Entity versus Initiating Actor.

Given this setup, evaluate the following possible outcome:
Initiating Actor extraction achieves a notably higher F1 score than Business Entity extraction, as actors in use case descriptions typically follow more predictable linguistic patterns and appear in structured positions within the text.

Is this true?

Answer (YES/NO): YES